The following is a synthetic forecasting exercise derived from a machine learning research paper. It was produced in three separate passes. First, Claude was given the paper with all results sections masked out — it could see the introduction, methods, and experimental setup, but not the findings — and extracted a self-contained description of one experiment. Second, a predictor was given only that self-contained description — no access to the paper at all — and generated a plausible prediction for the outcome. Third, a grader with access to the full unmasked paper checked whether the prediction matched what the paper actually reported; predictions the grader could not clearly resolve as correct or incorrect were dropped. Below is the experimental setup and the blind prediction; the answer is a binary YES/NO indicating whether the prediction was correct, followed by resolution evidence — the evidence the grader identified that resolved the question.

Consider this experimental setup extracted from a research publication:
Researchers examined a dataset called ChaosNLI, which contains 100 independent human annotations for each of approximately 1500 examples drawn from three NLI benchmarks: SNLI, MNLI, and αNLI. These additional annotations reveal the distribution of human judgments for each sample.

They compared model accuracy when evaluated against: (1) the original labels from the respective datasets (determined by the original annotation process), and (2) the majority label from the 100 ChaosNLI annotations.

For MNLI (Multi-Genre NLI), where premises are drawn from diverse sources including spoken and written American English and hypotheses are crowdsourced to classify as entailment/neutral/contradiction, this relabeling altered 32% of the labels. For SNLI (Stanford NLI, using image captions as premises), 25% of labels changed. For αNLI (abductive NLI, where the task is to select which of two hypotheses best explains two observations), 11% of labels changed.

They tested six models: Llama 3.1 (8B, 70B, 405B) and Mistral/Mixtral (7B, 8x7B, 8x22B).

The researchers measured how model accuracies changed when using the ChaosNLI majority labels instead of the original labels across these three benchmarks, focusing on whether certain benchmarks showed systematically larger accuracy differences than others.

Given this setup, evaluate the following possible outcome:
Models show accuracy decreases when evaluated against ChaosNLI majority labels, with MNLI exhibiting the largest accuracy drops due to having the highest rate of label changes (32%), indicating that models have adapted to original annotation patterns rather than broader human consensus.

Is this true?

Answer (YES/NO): NO